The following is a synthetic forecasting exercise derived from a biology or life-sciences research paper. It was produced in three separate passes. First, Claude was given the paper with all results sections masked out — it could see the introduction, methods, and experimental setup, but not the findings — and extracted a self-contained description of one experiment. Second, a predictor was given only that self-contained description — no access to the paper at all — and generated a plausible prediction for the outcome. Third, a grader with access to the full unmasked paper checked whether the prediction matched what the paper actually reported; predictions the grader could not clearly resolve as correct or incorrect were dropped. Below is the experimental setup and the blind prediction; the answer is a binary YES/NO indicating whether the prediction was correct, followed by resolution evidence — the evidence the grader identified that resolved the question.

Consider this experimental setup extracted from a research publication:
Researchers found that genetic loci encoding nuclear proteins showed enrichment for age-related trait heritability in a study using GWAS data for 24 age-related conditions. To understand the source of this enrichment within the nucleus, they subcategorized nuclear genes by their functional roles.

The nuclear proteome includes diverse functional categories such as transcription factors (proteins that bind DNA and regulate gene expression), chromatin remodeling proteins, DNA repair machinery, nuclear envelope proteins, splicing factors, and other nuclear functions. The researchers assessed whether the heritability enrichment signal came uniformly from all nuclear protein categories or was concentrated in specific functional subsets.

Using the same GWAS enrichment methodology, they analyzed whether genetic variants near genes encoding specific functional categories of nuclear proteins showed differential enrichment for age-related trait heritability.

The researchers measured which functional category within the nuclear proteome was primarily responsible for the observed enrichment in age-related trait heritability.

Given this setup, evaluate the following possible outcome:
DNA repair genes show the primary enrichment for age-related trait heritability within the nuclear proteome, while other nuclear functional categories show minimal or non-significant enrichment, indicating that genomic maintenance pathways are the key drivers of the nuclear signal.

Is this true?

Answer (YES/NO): NO